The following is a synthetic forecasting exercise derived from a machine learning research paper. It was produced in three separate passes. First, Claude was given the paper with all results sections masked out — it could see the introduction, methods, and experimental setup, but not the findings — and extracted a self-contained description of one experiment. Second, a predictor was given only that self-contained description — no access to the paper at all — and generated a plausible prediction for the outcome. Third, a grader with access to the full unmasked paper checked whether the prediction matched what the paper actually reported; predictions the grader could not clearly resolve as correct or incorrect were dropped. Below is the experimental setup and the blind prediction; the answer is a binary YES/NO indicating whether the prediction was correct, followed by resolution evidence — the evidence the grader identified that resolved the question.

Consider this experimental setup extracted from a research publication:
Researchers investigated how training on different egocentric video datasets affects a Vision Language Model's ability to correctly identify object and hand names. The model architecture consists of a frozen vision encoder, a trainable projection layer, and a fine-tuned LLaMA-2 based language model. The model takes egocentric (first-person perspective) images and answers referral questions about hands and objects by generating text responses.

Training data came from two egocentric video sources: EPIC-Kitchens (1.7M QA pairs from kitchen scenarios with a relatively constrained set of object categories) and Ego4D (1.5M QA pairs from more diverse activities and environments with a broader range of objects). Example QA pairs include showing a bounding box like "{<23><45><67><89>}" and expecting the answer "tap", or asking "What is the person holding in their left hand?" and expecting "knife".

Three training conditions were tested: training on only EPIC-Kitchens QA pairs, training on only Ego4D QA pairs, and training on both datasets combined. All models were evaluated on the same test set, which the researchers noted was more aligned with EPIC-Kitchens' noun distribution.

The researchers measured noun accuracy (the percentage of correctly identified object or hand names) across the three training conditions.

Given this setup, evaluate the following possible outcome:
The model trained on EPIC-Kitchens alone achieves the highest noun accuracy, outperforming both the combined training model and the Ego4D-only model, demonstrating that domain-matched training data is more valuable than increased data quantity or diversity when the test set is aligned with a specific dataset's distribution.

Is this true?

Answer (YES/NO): YES